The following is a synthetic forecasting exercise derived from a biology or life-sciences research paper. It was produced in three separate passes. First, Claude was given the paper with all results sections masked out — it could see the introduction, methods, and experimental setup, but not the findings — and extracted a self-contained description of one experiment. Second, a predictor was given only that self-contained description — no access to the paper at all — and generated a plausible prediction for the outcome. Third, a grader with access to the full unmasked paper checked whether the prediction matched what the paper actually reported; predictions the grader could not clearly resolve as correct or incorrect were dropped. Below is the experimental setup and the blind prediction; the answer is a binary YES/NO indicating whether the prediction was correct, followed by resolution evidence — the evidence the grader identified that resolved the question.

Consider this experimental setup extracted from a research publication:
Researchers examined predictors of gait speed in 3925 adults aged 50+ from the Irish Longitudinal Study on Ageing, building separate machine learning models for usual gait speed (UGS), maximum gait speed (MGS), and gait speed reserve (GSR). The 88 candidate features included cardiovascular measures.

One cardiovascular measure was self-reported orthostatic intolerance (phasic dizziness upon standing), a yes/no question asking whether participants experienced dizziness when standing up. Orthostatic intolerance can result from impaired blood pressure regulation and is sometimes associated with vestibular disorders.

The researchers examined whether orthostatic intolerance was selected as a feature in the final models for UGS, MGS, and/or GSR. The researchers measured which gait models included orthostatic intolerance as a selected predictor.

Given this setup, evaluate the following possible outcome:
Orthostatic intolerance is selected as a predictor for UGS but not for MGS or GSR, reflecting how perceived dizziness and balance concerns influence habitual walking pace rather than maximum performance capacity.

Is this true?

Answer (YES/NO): NO